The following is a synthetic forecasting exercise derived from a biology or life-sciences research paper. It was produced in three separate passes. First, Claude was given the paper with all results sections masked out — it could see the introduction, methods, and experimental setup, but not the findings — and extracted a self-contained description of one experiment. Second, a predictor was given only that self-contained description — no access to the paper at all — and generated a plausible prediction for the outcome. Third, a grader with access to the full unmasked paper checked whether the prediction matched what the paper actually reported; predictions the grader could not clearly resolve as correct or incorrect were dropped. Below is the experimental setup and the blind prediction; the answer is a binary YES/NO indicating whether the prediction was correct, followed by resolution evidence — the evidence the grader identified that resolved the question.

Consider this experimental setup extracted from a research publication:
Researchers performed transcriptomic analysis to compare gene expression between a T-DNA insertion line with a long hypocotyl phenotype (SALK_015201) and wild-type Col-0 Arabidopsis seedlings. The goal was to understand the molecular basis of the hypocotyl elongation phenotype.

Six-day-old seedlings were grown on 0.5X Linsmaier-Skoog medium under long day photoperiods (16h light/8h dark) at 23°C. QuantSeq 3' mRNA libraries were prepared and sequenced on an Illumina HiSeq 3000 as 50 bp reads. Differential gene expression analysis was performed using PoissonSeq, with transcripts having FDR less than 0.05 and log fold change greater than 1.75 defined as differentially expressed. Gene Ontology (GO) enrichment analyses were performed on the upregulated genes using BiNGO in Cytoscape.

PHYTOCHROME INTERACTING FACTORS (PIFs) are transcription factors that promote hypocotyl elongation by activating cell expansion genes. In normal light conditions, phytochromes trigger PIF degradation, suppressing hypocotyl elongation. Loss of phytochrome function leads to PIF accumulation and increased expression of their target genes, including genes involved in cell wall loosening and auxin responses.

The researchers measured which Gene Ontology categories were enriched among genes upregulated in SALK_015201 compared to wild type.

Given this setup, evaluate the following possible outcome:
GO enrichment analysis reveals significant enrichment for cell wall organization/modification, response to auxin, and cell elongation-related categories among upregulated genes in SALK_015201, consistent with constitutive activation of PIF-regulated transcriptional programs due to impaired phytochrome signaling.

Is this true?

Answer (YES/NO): YES